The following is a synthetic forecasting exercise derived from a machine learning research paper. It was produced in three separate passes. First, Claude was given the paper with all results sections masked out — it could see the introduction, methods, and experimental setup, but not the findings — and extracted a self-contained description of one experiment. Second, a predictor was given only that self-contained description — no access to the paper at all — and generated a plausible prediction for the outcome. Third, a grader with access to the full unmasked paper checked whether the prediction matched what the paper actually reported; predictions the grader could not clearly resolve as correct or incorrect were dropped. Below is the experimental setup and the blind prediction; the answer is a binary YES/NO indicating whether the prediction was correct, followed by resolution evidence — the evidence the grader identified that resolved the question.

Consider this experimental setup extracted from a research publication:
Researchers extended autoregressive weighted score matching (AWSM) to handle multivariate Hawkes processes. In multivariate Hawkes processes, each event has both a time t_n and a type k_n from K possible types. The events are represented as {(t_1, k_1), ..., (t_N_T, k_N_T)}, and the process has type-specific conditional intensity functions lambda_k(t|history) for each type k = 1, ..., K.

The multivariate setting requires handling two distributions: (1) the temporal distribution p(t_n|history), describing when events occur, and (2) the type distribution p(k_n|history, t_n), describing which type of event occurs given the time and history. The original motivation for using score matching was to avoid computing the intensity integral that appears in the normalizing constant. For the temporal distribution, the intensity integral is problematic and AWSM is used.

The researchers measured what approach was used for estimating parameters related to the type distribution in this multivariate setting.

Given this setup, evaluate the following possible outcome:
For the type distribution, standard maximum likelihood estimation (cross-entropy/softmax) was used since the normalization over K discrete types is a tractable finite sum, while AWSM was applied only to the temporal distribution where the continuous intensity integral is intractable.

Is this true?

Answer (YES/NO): YES